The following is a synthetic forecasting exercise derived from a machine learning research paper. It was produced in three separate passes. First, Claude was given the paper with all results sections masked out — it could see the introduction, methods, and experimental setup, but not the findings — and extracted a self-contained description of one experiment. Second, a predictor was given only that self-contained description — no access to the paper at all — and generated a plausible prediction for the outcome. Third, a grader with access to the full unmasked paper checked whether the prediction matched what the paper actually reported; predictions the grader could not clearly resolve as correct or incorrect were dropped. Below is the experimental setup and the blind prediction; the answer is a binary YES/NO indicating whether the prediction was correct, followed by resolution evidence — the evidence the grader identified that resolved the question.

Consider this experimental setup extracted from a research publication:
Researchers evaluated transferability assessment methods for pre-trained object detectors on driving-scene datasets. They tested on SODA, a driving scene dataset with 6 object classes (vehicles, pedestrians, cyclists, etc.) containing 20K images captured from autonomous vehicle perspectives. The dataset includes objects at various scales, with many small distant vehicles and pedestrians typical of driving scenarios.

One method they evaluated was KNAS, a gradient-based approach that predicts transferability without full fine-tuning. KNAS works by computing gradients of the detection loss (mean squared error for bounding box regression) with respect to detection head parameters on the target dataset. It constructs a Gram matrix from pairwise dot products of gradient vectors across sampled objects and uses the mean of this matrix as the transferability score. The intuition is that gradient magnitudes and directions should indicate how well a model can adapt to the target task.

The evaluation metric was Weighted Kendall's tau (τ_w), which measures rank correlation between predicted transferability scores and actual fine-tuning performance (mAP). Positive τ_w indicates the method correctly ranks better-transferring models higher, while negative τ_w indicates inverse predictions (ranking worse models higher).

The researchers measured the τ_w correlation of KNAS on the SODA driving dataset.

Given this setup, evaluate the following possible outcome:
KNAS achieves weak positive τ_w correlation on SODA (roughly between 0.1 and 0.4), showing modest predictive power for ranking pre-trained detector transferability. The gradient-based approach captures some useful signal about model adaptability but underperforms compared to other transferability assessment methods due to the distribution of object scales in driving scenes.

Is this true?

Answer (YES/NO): NO